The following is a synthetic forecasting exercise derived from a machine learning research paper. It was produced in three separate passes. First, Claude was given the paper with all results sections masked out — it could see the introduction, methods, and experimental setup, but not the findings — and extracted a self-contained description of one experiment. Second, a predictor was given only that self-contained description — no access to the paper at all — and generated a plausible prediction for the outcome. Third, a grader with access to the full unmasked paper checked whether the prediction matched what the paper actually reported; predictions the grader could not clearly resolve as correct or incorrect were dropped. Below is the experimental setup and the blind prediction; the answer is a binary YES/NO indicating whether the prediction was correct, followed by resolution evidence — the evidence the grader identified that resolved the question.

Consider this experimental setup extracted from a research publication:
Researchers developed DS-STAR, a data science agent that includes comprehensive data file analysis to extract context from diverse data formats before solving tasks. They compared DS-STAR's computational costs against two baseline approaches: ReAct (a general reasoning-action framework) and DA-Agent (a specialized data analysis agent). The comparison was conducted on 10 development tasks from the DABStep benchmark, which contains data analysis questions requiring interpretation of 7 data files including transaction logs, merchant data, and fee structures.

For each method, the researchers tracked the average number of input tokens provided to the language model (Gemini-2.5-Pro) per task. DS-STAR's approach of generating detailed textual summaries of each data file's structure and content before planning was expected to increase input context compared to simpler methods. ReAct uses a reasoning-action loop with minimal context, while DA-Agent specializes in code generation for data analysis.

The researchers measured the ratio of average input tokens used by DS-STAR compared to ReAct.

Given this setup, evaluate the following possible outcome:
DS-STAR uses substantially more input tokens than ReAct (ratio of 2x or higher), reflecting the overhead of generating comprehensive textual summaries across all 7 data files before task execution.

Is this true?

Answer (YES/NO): YES